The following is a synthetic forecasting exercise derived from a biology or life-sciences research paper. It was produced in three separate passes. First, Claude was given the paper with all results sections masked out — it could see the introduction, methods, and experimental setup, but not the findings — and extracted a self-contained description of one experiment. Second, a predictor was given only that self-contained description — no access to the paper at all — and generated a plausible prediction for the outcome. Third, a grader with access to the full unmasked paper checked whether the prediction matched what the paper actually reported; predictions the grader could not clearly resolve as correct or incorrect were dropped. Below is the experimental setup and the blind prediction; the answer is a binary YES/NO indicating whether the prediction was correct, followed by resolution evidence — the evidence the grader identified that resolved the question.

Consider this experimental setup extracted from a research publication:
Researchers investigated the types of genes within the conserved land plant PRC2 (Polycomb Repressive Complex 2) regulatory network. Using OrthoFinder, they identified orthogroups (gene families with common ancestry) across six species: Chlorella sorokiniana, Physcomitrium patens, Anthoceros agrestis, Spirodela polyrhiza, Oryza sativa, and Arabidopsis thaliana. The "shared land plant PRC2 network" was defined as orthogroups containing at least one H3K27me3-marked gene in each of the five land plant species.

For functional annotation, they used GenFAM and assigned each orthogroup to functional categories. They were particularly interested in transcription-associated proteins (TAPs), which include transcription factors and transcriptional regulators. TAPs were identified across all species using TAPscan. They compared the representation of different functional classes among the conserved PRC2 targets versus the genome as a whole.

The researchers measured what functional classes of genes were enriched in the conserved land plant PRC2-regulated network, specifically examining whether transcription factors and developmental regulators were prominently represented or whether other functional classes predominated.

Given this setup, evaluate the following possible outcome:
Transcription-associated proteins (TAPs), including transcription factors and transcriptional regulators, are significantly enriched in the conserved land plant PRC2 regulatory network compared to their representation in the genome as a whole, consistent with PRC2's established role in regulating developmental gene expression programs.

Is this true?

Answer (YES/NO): NO